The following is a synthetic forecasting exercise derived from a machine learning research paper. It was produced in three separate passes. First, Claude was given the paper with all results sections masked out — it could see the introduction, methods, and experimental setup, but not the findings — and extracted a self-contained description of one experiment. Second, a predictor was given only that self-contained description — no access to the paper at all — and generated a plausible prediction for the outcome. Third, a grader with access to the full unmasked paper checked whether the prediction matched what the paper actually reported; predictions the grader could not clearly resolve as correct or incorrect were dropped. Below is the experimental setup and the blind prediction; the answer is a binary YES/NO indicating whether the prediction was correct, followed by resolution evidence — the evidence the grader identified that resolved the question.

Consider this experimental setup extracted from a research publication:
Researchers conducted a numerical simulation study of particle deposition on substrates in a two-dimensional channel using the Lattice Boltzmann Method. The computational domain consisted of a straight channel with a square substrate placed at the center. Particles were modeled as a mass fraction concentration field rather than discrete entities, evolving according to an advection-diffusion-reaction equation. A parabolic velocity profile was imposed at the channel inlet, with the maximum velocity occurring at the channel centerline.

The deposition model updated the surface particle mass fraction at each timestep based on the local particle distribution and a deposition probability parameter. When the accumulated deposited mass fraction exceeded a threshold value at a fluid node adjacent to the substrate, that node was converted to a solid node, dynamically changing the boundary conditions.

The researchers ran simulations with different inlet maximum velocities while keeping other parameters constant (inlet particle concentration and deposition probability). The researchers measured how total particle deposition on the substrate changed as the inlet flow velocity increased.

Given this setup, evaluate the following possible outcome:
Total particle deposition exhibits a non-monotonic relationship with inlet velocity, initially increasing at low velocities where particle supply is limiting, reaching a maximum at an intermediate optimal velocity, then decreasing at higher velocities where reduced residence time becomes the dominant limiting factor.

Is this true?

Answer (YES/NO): NO